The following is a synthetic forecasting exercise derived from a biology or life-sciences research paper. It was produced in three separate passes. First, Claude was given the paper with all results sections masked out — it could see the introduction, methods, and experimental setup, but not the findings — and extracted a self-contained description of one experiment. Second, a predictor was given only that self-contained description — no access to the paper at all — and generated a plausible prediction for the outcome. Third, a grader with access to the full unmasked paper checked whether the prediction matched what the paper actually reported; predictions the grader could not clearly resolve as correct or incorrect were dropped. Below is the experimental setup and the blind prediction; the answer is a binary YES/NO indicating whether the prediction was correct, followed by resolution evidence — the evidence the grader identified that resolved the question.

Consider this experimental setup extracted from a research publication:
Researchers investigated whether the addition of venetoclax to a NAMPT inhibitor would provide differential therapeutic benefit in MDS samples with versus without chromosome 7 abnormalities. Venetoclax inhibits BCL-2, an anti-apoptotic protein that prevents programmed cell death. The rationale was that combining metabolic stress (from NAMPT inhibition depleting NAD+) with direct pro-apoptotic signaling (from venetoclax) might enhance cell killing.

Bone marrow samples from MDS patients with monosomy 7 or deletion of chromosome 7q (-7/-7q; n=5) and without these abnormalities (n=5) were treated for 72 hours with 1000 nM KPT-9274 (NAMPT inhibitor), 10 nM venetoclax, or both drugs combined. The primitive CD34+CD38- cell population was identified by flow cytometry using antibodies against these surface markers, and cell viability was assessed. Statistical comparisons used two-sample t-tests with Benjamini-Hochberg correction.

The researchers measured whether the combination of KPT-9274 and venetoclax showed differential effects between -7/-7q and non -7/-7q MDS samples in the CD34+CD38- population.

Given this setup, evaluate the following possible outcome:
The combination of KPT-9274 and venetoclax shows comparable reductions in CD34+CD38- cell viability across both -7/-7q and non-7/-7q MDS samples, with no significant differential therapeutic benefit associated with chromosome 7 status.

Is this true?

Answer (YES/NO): NO